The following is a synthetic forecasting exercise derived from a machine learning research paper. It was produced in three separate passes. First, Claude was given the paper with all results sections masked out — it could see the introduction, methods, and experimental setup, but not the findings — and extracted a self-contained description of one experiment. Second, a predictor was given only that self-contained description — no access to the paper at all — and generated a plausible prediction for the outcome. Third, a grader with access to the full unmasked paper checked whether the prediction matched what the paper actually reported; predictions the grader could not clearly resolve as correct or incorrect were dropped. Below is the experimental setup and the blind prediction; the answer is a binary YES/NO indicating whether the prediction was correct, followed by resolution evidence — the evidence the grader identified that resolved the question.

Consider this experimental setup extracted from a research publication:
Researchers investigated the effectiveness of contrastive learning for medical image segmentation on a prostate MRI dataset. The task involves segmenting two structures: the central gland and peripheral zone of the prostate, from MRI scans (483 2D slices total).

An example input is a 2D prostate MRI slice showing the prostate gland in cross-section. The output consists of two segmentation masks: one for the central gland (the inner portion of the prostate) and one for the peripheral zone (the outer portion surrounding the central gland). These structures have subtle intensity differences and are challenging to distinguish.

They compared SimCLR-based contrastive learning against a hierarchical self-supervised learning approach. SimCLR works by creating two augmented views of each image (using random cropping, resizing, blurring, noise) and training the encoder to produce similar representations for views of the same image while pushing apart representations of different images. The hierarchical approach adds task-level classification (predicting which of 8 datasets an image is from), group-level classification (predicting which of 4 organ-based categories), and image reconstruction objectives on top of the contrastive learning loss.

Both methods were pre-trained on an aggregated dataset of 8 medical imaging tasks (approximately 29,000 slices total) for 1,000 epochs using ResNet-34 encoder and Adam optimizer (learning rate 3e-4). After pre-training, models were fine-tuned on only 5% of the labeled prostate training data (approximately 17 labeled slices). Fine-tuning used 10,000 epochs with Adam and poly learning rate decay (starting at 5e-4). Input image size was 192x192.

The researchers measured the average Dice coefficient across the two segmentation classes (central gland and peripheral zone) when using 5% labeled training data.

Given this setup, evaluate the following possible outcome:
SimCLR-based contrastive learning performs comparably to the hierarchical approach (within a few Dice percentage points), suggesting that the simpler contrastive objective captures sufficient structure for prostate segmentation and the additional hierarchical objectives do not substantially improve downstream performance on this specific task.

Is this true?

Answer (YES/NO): YES